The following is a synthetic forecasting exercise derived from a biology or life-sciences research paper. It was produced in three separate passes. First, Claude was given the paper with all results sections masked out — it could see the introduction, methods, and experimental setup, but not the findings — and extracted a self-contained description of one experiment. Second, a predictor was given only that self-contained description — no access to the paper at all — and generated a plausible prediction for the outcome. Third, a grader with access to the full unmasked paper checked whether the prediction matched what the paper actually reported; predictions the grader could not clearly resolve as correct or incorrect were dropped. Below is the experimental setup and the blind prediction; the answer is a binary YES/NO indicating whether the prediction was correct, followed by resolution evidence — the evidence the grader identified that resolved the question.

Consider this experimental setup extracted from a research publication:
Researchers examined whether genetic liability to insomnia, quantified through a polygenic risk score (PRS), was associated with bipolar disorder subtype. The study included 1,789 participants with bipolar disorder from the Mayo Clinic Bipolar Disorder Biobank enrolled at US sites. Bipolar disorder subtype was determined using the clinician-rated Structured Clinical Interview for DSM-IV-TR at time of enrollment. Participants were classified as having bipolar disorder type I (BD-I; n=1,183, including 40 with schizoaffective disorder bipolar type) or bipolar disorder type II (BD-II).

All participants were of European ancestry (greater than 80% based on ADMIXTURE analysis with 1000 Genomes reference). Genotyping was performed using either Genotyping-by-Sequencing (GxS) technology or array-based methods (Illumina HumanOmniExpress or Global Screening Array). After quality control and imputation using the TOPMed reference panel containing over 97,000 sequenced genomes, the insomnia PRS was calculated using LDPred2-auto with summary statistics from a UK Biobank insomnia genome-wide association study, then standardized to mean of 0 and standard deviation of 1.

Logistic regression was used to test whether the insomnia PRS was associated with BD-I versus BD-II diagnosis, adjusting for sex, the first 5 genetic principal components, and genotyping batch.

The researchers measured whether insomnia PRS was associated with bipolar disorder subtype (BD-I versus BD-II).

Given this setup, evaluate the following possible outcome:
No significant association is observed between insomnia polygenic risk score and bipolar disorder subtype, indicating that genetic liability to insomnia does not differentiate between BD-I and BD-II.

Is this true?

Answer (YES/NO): NO